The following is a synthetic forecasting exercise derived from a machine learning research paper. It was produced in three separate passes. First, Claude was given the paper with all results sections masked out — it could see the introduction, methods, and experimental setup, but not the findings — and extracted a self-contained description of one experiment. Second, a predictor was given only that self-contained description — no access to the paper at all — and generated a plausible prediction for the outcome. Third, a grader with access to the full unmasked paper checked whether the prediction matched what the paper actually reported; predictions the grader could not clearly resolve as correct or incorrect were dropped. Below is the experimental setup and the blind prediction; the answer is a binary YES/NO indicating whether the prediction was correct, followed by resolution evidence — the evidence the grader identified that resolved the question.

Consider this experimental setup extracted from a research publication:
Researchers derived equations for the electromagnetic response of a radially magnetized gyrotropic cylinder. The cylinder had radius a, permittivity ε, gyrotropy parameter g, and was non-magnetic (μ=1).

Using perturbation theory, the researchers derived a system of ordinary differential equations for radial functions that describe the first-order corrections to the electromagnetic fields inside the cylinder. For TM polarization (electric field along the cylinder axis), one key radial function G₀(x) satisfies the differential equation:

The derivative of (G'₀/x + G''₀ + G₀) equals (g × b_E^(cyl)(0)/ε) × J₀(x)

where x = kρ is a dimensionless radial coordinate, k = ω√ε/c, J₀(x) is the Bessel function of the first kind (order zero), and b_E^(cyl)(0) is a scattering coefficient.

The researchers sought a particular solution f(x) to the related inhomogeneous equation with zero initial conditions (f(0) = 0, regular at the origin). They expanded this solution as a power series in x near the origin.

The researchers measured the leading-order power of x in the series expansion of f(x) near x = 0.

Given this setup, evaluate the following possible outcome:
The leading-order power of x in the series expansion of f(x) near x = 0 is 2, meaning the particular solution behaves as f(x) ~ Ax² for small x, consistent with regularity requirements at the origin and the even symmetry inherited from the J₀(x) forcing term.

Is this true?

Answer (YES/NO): NO